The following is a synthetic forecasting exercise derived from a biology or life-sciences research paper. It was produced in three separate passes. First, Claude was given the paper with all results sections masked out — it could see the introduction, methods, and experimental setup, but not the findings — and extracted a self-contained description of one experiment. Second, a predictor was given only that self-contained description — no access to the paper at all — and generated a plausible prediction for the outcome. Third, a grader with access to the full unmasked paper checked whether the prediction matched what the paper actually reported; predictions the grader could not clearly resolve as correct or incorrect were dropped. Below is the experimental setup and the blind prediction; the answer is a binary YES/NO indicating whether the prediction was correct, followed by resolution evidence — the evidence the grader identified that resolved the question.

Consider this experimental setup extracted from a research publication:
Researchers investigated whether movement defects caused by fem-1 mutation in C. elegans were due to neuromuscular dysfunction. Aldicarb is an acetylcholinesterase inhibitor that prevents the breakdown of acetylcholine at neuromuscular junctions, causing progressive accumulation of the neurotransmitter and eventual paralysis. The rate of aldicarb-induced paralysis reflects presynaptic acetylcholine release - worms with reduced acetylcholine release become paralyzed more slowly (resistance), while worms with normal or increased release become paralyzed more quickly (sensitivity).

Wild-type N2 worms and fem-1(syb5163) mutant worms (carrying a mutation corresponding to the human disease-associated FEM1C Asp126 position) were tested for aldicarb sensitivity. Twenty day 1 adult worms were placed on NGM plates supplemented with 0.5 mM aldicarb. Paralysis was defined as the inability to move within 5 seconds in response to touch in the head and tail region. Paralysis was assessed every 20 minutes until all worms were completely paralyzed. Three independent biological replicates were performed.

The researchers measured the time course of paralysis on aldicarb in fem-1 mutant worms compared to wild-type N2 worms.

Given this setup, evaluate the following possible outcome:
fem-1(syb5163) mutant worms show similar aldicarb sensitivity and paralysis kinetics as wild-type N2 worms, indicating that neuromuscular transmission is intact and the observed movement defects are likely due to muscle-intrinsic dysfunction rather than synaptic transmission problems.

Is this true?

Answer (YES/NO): NO